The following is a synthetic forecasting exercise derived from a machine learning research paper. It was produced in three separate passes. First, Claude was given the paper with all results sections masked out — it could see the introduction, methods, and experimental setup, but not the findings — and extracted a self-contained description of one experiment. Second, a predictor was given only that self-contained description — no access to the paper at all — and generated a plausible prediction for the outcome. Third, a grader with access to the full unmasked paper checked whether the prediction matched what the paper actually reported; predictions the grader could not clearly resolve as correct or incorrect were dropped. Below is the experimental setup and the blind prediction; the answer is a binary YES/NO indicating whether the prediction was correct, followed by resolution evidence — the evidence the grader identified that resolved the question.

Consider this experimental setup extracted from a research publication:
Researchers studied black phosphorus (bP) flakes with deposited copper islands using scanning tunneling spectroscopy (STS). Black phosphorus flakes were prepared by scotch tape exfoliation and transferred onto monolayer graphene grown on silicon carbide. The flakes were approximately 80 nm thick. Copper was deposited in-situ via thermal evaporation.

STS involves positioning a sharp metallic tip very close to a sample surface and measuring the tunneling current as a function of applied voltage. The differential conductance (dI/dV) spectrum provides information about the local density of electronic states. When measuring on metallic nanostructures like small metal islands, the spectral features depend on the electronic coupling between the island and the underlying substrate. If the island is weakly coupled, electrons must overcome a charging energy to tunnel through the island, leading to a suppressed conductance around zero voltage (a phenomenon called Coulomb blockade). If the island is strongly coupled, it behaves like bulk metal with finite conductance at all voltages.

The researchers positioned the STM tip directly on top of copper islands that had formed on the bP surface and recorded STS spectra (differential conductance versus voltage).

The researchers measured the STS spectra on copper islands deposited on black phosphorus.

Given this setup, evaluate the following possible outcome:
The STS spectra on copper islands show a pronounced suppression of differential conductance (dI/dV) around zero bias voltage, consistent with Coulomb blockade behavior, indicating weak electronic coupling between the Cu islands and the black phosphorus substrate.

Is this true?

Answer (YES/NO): YES